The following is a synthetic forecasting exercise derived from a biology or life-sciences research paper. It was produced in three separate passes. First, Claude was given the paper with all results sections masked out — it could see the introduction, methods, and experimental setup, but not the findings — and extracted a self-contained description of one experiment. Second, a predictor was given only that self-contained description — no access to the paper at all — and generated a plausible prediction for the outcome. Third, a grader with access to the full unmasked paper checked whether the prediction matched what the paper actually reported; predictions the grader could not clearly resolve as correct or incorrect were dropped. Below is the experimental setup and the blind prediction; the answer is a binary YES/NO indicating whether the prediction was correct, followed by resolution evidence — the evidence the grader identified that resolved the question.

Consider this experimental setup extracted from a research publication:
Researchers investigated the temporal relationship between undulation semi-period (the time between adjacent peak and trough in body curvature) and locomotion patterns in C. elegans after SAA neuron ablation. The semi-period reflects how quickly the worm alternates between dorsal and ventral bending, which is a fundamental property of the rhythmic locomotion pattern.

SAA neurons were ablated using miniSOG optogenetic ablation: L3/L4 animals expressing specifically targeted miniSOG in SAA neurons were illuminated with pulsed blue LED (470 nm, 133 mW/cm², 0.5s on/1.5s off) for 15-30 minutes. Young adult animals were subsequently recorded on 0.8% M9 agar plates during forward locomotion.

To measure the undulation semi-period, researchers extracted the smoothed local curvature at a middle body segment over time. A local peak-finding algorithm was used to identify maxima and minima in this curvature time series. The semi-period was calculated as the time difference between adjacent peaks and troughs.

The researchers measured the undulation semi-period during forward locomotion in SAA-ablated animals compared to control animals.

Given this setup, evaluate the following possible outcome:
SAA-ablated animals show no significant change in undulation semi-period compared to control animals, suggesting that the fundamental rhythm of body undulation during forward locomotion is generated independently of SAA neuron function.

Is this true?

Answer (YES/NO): NO